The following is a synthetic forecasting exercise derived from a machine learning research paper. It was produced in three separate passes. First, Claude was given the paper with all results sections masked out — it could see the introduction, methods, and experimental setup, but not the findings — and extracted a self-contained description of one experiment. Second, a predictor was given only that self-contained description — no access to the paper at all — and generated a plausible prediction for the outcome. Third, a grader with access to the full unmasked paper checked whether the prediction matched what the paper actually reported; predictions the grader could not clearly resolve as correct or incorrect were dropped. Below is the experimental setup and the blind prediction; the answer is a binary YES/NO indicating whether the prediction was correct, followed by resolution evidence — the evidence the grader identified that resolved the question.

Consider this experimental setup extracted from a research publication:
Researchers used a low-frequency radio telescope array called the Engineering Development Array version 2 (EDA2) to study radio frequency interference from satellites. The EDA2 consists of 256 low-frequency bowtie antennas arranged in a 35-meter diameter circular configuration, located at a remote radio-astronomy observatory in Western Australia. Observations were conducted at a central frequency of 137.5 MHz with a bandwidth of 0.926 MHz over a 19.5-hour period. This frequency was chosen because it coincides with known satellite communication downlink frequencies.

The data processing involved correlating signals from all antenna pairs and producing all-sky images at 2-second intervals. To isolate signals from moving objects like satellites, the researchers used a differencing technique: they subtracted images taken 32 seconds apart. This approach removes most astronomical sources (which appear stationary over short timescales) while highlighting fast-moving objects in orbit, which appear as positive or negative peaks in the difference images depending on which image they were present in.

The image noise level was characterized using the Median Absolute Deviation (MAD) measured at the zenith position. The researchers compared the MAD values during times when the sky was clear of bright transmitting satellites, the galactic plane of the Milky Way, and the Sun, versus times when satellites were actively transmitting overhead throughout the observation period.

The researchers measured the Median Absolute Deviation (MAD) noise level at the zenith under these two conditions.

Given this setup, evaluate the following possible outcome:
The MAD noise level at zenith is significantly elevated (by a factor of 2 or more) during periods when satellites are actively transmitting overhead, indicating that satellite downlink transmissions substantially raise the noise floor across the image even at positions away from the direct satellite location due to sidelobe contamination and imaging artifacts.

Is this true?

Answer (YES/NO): YES